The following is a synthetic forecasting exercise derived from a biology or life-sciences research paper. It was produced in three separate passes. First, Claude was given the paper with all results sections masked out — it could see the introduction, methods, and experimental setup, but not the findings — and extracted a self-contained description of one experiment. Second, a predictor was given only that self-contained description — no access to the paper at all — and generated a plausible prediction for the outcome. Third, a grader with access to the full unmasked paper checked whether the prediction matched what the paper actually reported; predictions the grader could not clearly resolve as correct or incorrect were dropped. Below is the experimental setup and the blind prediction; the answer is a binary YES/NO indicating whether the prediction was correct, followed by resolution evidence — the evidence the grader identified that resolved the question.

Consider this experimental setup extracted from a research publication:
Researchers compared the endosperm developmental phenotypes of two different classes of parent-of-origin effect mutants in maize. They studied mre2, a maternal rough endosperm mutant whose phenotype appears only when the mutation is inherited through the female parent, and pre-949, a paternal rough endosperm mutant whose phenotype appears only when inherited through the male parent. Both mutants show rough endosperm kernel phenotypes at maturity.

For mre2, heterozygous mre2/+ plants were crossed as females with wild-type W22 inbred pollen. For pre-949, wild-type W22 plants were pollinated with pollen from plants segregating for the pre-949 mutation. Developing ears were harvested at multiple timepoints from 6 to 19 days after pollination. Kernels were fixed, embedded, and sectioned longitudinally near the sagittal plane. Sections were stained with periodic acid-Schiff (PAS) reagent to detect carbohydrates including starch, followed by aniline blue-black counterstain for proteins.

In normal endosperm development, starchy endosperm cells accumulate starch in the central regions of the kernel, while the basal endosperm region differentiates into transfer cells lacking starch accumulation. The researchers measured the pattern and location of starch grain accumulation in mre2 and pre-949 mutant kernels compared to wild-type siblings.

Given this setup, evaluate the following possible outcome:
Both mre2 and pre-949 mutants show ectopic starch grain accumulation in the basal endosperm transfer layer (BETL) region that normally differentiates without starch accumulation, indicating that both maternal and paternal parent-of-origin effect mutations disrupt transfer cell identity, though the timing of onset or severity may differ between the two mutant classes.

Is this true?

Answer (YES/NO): YES